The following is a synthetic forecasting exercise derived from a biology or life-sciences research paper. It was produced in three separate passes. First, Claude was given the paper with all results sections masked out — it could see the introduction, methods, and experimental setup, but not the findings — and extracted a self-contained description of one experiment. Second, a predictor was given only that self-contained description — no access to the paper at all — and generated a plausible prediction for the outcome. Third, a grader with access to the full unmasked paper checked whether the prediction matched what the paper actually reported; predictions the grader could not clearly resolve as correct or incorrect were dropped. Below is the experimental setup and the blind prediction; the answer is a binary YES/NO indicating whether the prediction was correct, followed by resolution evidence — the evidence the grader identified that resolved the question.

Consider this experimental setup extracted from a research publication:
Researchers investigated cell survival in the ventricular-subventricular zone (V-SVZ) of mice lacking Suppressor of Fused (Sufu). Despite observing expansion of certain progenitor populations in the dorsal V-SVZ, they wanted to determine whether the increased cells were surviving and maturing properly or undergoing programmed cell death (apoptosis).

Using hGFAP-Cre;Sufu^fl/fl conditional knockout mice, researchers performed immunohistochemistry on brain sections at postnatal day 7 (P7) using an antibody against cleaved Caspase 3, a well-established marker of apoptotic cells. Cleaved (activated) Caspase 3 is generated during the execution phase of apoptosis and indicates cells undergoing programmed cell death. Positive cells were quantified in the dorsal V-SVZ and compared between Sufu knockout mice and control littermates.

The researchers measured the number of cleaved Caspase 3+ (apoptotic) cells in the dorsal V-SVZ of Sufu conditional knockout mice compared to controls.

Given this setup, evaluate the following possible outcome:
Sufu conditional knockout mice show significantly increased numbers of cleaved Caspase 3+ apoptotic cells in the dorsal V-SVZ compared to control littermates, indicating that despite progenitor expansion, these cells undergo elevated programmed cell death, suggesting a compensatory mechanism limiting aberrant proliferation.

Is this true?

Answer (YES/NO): YES